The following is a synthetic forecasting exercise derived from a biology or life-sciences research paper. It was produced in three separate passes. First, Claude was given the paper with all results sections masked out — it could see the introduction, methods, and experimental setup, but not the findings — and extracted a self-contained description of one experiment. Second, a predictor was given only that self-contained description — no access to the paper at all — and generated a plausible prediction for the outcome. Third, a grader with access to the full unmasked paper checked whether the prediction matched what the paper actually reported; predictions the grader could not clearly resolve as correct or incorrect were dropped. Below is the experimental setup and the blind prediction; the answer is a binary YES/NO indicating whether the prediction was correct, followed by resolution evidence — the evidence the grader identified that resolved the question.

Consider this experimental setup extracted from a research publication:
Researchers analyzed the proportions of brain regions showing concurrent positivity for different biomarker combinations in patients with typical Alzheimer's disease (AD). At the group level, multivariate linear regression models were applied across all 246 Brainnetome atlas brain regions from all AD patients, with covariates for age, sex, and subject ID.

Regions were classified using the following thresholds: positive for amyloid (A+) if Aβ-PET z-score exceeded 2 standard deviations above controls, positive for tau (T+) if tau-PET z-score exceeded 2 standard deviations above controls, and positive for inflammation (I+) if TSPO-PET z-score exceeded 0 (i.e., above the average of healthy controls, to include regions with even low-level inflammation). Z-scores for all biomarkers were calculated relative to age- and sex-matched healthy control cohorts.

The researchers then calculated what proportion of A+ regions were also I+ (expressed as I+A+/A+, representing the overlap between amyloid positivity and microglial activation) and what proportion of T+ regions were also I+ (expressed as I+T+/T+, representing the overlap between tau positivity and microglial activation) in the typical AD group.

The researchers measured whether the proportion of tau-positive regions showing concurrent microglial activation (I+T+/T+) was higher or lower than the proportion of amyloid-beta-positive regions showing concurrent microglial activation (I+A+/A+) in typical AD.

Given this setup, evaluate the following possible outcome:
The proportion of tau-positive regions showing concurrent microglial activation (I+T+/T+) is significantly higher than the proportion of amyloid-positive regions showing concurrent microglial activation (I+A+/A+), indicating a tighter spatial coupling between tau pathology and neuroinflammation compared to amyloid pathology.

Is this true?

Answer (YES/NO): YES